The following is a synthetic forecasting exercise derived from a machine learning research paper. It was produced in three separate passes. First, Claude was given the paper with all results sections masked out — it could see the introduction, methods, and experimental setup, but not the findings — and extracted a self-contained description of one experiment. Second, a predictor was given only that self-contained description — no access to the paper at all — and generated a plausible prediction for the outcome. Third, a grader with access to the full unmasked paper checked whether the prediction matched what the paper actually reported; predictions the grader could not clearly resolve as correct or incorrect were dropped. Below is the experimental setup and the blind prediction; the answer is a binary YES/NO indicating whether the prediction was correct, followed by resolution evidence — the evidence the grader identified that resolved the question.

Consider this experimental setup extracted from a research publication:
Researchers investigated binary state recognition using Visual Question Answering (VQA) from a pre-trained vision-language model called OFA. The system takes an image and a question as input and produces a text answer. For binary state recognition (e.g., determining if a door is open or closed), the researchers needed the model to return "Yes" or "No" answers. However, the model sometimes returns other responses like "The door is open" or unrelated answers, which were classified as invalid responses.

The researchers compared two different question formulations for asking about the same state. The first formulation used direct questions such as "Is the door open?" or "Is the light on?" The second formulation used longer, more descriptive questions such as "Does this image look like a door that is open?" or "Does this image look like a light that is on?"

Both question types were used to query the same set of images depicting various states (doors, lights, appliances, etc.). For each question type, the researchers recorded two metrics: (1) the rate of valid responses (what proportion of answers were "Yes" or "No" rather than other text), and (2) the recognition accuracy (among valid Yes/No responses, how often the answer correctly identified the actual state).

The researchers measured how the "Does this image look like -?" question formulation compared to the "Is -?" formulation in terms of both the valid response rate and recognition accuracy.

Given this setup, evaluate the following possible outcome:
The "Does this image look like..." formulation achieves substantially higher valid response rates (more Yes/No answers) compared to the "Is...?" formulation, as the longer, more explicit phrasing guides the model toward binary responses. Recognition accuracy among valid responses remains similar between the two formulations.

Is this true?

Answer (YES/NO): NO